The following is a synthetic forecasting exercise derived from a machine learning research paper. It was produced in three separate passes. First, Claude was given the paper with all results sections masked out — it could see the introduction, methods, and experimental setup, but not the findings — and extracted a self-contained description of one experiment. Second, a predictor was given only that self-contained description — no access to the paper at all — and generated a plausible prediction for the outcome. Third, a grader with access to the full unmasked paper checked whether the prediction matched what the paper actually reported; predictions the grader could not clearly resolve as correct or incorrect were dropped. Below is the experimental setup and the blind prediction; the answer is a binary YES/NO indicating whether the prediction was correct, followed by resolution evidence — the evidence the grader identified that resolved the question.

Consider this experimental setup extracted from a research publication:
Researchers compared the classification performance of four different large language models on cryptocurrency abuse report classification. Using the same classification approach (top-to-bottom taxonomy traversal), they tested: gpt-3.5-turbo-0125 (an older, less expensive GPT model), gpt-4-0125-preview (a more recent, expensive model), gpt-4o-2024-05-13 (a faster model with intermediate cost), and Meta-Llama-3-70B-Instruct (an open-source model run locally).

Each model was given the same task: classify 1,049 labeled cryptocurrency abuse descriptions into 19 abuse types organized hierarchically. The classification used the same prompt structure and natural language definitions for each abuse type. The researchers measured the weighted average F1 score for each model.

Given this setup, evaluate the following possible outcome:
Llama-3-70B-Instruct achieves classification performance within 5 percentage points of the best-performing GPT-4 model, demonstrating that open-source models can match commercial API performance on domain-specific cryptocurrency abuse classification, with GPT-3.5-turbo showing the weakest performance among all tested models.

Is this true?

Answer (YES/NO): NO